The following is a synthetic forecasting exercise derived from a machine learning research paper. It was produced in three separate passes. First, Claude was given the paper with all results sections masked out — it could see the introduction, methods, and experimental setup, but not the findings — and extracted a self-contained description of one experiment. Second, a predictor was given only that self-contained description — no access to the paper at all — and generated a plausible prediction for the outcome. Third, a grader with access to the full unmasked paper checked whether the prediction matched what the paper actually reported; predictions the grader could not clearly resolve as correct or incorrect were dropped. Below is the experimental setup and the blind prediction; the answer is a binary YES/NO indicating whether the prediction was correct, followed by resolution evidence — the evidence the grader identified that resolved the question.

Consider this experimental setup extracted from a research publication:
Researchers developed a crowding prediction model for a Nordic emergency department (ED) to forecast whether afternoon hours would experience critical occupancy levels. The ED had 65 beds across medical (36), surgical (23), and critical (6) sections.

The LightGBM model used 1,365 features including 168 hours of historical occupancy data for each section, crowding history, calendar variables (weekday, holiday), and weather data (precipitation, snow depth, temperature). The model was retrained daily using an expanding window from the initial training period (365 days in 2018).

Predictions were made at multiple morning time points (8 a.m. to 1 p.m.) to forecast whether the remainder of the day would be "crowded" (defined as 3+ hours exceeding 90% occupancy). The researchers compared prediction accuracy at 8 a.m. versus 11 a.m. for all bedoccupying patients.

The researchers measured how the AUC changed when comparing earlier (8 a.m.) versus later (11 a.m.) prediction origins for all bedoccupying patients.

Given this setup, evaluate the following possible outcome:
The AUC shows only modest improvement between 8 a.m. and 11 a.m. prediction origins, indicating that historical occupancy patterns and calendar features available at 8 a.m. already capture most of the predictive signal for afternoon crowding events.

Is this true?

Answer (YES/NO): YES